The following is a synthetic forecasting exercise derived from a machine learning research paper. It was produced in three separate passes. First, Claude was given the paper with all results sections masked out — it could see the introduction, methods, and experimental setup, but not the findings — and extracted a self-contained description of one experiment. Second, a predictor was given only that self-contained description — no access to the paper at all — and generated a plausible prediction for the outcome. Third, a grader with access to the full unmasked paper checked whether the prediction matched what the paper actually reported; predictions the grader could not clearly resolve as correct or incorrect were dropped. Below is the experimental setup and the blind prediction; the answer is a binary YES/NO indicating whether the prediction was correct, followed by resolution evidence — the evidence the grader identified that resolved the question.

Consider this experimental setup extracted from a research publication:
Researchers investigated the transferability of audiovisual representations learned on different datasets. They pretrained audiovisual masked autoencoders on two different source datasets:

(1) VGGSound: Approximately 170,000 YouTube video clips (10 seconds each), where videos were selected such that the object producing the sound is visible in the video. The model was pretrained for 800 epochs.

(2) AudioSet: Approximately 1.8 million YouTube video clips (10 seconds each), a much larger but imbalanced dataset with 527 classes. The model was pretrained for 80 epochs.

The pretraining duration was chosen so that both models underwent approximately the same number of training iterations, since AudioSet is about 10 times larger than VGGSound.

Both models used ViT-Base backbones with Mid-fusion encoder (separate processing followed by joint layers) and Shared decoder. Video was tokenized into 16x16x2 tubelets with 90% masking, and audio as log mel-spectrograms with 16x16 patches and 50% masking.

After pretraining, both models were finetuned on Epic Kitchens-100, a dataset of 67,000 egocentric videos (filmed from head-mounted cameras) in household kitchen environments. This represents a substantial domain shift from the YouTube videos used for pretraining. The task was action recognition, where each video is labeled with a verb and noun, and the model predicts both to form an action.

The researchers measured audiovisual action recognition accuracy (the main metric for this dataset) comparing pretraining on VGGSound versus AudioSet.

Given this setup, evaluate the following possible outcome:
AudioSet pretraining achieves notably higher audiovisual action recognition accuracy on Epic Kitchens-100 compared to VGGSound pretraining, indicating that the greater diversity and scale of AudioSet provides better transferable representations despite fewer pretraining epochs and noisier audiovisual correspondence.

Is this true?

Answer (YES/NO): NO